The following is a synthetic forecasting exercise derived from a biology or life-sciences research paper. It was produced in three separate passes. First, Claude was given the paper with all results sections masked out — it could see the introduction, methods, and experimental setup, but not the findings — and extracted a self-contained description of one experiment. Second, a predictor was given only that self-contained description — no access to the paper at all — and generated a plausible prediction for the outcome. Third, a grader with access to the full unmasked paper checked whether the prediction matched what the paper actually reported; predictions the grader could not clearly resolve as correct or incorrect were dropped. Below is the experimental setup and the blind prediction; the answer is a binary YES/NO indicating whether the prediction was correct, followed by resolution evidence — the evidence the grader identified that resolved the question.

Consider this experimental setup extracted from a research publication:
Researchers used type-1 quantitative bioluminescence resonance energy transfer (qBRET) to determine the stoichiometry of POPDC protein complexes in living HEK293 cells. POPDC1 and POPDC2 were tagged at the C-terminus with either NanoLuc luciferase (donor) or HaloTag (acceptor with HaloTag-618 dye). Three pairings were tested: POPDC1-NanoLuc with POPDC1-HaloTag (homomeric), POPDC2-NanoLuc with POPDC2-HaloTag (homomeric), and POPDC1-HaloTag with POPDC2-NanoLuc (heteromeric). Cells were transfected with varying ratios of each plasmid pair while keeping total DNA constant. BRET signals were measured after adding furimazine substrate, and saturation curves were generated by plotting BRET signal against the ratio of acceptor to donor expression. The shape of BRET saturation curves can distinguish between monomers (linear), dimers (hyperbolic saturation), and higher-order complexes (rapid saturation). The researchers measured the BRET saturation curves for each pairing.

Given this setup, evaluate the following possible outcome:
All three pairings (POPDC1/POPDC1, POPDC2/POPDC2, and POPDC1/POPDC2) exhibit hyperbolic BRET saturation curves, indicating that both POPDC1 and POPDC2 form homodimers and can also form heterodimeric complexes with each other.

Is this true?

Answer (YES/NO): NO